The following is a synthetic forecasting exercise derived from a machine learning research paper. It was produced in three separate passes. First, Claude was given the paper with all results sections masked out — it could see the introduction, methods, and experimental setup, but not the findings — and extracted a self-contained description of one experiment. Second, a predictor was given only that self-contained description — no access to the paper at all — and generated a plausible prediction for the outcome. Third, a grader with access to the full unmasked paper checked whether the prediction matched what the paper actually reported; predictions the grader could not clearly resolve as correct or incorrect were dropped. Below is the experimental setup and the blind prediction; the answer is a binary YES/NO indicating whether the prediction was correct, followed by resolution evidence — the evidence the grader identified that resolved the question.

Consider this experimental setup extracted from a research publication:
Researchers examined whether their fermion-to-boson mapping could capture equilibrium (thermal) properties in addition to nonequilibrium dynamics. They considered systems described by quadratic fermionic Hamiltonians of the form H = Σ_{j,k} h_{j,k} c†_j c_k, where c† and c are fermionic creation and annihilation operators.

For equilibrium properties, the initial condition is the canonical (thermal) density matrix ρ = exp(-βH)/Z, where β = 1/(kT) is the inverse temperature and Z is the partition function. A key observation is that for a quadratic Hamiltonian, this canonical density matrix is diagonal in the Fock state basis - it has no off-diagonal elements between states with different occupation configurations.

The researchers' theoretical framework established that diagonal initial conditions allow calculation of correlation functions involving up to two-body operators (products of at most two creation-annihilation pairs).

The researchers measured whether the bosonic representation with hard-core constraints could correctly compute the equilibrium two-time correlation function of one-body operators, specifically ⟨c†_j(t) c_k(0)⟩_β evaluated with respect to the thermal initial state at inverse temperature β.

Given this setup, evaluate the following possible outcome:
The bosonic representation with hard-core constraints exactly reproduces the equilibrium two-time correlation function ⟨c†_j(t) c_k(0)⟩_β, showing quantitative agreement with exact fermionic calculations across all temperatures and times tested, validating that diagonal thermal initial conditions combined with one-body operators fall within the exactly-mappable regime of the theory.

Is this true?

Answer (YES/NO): YES